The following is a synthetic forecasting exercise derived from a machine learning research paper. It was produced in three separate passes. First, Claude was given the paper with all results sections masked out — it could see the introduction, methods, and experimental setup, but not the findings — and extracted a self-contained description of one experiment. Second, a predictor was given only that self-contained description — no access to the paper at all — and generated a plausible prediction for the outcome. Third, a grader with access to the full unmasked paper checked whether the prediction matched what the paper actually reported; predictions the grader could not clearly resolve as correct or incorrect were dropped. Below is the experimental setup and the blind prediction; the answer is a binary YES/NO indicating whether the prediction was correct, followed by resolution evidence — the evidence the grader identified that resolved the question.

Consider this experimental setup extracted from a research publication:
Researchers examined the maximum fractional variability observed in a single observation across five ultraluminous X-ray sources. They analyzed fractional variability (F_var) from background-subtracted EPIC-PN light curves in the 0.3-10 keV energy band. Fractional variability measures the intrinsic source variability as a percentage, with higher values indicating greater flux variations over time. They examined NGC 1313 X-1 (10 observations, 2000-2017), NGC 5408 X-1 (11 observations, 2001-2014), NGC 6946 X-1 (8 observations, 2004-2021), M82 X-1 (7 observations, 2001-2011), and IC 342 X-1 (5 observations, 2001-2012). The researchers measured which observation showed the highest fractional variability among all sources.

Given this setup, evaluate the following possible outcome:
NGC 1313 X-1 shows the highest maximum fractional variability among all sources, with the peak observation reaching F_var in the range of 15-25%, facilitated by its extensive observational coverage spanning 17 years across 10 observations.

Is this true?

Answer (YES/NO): NO